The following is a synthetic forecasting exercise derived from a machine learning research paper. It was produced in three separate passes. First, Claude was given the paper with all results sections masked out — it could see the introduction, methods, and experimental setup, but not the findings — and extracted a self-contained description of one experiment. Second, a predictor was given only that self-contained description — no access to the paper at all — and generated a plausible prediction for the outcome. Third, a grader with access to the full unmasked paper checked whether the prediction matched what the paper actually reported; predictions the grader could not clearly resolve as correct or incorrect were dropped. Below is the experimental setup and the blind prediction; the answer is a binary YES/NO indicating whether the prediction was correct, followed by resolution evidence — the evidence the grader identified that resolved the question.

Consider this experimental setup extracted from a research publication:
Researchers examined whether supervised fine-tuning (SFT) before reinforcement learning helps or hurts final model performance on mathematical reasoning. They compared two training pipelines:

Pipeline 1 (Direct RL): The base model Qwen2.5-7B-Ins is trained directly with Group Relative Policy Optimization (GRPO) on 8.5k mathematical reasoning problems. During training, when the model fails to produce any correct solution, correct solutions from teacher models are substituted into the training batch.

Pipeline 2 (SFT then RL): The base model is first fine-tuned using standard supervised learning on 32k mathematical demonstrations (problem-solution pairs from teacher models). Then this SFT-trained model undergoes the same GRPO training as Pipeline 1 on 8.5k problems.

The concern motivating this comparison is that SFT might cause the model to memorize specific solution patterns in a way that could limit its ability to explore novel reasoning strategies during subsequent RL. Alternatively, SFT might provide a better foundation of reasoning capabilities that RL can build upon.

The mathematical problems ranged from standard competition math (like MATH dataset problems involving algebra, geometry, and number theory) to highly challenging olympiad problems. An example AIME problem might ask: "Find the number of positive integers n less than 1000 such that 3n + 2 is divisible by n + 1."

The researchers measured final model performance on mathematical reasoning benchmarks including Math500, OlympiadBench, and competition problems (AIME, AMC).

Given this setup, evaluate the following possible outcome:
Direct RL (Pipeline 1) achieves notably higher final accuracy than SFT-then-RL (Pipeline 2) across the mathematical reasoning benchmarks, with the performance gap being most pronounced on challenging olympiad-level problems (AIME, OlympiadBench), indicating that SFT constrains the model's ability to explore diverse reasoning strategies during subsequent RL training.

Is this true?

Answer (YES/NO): NO